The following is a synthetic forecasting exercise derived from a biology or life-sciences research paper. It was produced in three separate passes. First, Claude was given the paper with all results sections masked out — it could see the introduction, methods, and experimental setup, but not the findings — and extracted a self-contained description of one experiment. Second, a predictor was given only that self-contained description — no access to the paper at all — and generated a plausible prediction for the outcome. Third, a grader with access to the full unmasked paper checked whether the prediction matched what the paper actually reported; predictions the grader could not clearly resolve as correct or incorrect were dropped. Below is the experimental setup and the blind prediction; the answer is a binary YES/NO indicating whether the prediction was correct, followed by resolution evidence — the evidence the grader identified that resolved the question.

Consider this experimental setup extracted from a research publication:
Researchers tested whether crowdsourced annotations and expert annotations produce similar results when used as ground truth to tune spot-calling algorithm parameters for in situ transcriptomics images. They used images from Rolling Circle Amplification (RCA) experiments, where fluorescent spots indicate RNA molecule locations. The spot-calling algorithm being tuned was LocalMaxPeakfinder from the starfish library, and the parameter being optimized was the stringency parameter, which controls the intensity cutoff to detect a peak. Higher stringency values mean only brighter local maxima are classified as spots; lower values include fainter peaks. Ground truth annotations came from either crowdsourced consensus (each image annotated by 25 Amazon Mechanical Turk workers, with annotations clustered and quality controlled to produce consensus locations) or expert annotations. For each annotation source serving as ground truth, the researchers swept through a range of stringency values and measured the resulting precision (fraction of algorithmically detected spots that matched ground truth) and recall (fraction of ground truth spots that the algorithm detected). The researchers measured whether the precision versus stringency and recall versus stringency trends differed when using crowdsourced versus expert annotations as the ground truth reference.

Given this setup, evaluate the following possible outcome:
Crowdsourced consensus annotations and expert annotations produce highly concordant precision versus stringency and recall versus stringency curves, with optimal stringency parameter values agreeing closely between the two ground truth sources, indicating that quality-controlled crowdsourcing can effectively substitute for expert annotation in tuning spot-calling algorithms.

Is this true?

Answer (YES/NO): YES